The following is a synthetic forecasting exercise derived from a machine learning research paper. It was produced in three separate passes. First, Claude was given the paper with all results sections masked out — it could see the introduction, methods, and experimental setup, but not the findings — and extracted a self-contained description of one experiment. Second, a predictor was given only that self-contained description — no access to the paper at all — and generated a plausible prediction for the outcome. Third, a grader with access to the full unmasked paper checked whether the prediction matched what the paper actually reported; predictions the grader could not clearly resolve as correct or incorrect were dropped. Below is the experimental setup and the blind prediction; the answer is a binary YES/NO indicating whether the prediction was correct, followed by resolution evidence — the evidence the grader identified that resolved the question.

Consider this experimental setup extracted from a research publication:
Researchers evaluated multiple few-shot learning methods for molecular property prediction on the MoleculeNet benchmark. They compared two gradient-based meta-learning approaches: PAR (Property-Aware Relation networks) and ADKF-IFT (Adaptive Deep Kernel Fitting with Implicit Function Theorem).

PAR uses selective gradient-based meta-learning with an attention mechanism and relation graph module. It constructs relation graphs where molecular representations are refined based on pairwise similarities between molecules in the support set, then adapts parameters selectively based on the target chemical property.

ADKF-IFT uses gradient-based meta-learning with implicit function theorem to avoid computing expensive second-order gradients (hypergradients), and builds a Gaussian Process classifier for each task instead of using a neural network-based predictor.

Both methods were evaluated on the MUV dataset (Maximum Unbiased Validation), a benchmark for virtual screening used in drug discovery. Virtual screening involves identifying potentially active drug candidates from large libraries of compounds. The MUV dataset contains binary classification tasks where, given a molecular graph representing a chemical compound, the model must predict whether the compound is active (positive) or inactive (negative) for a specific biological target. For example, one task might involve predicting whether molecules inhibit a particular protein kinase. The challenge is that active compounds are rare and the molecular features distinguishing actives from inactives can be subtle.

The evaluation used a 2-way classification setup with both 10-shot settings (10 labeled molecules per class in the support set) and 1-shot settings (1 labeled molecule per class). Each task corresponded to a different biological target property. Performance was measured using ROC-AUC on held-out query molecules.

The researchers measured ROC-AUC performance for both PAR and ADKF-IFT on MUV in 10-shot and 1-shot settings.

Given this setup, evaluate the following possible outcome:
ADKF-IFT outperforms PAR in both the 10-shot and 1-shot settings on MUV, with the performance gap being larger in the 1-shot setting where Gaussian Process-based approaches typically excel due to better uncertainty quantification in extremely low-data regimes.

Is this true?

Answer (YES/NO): NO